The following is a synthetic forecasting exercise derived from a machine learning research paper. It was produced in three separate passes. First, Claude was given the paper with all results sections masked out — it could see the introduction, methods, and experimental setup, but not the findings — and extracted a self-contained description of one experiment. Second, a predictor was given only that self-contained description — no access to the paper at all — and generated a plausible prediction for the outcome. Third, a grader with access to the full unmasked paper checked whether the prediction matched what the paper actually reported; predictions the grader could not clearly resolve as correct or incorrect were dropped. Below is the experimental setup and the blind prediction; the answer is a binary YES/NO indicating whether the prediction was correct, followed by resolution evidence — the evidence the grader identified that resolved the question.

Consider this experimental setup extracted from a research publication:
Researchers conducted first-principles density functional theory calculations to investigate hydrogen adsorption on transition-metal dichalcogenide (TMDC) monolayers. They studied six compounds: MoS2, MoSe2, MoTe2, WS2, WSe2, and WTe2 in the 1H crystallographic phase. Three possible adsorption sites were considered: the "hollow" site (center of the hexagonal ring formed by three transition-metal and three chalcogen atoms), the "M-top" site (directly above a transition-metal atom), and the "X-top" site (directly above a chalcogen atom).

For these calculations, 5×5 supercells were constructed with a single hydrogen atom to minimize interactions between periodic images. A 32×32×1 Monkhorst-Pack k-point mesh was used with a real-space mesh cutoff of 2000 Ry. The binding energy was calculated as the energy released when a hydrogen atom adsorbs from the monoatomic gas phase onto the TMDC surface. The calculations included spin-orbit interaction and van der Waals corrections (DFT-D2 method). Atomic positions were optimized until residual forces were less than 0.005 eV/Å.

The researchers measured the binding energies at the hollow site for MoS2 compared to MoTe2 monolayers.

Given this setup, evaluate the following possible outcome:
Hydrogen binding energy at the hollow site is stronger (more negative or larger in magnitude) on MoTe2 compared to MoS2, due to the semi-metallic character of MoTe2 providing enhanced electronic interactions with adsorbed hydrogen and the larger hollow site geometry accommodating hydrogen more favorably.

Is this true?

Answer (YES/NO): YES